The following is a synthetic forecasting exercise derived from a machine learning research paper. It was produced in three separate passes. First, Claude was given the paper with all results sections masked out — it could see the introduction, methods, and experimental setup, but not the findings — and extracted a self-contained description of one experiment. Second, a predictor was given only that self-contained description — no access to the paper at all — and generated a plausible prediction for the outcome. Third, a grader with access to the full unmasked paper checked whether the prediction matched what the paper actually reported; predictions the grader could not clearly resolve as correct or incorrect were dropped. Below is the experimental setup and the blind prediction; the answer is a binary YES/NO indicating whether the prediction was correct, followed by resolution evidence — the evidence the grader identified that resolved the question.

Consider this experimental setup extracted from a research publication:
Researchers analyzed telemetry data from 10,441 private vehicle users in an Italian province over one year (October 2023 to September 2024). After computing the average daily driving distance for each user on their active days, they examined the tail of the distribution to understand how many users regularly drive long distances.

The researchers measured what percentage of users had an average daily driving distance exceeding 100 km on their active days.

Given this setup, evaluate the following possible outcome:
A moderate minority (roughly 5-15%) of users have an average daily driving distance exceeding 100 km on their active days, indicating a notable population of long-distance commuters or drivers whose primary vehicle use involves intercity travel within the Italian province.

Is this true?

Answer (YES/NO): NO